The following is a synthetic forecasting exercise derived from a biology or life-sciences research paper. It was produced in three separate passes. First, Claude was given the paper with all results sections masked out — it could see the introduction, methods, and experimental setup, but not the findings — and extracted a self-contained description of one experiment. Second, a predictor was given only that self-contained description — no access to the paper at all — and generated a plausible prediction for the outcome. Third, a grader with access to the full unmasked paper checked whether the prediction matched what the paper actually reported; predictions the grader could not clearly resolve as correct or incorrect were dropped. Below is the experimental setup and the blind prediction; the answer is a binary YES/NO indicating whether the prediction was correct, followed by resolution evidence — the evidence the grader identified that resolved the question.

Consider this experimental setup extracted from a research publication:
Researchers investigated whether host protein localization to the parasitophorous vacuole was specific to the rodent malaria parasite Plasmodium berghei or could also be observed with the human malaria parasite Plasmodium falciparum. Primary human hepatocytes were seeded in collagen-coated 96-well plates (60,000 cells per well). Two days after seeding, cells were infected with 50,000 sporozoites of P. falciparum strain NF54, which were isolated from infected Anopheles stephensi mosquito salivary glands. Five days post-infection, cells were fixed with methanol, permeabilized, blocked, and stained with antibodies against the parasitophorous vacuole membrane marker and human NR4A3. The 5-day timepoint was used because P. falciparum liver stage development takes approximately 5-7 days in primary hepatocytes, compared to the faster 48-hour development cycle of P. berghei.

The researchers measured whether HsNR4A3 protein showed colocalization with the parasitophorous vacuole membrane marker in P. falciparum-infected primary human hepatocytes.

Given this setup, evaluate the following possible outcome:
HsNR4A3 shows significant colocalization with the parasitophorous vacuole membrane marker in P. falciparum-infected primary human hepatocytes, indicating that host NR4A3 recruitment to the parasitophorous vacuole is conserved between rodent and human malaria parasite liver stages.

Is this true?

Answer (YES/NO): YES